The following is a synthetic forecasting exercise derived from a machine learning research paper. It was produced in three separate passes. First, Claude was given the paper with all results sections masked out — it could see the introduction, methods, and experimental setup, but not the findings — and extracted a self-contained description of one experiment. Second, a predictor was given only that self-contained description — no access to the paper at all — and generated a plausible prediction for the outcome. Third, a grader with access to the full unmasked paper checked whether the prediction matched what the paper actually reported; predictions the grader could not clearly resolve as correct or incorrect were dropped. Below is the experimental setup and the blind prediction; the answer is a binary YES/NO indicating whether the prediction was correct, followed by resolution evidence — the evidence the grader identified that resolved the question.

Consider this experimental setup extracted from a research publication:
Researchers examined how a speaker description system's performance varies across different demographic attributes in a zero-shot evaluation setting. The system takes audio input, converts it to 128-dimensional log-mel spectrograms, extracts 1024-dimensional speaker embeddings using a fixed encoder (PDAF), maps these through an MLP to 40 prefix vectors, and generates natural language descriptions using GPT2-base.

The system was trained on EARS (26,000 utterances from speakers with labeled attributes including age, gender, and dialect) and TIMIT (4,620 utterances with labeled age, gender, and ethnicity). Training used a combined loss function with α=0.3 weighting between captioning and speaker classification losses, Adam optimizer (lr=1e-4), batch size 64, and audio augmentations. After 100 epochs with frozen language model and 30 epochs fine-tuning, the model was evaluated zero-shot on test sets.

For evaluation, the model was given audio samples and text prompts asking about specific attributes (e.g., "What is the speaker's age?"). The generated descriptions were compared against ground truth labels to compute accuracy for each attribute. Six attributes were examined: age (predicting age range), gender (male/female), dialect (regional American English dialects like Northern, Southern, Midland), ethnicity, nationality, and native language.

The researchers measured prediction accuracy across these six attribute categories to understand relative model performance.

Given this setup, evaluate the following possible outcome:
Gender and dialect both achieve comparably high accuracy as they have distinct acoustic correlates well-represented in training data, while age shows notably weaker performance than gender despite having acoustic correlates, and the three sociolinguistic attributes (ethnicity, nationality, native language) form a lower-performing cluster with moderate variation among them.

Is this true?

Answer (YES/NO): NO